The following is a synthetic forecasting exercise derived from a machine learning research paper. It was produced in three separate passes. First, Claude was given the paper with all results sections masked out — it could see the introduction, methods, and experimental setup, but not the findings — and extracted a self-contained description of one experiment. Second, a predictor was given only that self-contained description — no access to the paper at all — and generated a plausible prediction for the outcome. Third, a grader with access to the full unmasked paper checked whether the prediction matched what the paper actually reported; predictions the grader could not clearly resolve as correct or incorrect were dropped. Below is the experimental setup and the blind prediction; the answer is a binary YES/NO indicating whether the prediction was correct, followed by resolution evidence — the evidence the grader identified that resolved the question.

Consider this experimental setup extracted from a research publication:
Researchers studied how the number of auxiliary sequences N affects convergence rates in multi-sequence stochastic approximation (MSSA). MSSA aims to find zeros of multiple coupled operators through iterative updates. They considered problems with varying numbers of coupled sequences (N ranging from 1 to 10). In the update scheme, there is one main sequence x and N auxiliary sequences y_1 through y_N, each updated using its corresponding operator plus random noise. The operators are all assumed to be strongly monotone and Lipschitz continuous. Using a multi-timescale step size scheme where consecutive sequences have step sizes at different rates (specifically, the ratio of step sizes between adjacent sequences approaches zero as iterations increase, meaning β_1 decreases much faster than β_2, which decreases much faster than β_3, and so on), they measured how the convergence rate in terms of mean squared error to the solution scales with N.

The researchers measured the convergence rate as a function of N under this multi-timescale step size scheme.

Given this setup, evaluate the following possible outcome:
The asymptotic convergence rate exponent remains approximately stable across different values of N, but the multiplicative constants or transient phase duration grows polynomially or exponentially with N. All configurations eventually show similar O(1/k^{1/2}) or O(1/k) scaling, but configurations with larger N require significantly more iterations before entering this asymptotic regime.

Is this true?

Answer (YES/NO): NO